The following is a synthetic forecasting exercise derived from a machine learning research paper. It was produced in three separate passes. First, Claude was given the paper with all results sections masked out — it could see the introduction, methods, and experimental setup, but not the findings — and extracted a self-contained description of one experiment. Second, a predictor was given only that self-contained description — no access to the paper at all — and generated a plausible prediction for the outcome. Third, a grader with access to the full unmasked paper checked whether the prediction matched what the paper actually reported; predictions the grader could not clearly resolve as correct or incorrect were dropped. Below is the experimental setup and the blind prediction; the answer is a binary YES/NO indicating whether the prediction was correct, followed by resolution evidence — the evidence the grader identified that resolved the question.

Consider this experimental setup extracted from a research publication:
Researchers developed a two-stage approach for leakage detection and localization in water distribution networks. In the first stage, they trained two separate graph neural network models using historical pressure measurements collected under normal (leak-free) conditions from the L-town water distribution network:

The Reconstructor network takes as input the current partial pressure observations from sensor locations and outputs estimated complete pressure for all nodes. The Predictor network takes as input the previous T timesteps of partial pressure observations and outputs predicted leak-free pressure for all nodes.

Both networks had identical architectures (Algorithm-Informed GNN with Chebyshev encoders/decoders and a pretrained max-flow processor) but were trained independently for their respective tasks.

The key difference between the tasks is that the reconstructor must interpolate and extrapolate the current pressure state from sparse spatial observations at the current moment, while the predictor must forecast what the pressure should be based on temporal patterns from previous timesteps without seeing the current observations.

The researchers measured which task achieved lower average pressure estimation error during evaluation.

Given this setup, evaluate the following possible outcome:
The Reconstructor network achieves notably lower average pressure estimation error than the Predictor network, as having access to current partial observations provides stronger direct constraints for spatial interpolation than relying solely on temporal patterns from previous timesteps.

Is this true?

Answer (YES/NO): NO